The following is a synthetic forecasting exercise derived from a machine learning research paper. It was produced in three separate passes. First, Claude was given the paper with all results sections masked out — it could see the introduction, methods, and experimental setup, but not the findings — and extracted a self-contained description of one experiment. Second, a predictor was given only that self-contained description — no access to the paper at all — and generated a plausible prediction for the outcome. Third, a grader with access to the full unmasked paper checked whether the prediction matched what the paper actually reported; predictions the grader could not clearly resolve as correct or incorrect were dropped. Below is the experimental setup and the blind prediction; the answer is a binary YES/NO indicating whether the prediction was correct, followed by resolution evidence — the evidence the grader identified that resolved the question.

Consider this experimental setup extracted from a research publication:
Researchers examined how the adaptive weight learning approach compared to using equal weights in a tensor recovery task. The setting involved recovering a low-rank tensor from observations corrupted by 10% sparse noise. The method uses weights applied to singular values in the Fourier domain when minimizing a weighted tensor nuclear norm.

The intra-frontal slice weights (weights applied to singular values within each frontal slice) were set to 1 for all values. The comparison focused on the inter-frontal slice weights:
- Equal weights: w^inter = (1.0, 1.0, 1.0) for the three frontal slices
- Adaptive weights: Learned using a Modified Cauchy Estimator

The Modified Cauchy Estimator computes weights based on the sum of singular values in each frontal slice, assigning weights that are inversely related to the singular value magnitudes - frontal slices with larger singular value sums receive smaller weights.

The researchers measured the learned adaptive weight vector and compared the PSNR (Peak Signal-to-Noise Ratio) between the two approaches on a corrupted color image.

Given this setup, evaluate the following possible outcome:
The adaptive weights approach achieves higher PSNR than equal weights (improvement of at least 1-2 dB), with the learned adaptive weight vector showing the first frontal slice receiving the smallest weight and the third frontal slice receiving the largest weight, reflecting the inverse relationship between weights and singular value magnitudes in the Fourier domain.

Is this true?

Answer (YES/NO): NO